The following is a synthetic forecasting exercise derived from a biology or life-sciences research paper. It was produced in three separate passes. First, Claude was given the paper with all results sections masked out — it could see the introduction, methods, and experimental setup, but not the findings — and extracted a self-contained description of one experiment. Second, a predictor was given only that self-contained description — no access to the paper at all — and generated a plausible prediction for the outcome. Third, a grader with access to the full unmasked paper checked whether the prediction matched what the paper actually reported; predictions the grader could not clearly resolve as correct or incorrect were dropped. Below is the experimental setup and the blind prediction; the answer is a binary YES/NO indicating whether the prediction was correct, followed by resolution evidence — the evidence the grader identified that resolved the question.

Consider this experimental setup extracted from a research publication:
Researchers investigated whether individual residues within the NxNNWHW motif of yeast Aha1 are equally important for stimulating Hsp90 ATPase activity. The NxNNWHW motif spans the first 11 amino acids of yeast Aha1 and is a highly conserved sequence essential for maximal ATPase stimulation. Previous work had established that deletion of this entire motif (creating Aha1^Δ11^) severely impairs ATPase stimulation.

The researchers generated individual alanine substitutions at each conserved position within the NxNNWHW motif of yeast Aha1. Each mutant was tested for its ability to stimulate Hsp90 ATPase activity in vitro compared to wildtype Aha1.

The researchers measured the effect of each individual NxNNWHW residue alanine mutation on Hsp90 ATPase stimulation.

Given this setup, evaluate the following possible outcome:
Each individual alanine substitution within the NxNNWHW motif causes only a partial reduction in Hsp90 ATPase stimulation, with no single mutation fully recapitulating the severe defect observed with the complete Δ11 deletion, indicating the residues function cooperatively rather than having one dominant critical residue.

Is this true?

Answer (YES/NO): NO